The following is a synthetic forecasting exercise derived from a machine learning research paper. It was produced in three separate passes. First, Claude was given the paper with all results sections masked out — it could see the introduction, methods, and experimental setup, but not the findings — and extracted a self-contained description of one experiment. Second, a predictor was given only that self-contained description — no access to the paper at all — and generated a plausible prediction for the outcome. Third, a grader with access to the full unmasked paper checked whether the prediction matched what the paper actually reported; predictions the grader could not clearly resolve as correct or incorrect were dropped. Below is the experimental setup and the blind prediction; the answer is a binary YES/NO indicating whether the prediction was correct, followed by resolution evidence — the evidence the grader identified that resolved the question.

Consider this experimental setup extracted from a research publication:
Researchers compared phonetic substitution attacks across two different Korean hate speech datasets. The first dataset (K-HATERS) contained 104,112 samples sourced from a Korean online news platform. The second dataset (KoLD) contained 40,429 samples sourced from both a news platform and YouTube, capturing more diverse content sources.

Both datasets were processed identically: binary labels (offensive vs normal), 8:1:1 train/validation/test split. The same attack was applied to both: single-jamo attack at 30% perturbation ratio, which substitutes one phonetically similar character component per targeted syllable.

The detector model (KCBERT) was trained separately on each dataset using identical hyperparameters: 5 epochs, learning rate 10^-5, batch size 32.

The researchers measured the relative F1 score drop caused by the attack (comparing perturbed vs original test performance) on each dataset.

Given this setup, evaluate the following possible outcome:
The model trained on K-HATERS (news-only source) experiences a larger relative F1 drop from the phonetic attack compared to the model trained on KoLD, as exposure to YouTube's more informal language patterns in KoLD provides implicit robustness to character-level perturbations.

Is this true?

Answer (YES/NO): NO